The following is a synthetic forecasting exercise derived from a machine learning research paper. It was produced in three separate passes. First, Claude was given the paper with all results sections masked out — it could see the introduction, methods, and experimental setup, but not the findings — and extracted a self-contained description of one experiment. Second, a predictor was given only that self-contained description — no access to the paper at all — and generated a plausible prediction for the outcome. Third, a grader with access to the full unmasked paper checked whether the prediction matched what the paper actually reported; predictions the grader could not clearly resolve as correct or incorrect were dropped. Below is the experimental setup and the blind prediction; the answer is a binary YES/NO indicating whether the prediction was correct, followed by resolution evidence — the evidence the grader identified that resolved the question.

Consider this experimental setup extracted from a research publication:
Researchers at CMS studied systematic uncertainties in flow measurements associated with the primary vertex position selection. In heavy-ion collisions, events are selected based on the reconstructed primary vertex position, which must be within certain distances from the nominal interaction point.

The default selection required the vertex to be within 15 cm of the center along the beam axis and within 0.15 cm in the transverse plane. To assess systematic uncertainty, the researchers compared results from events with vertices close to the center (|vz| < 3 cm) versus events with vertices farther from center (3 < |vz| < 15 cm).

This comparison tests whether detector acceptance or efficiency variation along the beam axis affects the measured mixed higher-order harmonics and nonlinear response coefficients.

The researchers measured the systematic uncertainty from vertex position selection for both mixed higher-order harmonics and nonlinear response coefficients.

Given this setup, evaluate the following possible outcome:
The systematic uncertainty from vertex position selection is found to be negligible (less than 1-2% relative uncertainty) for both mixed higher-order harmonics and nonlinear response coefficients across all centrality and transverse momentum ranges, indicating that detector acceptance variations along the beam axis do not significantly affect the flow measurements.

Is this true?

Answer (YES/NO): NO